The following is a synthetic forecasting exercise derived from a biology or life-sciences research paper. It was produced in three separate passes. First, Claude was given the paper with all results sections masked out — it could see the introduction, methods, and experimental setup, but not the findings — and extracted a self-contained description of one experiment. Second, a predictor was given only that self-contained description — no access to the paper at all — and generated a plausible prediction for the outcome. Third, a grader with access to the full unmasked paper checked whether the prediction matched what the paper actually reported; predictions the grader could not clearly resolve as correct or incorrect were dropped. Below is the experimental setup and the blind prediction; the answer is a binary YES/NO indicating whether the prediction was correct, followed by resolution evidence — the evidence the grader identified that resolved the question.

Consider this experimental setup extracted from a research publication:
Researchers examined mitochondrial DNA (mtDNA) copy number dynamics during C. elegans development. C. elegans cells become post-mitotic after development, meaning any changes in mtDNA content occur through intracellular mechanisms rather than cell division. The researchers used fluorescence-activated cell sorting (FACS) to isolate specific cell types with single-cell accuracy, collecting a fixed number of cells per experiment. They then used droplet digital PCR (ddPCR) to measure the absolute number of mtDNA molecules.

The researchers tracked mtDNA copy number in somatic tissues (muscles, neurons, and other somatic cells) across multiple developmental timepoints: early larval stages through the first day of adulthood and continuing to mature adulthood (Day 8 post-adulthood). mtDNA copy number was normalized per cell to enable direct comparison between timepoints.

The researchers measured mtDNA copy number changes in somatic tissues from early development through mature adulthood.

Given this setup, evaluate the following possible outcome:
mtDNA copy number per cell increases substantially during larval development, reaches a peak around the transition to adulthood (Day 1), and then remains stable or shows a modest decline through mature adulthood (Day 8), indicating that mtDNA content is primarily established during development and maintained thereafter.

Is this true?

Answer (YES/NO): NO